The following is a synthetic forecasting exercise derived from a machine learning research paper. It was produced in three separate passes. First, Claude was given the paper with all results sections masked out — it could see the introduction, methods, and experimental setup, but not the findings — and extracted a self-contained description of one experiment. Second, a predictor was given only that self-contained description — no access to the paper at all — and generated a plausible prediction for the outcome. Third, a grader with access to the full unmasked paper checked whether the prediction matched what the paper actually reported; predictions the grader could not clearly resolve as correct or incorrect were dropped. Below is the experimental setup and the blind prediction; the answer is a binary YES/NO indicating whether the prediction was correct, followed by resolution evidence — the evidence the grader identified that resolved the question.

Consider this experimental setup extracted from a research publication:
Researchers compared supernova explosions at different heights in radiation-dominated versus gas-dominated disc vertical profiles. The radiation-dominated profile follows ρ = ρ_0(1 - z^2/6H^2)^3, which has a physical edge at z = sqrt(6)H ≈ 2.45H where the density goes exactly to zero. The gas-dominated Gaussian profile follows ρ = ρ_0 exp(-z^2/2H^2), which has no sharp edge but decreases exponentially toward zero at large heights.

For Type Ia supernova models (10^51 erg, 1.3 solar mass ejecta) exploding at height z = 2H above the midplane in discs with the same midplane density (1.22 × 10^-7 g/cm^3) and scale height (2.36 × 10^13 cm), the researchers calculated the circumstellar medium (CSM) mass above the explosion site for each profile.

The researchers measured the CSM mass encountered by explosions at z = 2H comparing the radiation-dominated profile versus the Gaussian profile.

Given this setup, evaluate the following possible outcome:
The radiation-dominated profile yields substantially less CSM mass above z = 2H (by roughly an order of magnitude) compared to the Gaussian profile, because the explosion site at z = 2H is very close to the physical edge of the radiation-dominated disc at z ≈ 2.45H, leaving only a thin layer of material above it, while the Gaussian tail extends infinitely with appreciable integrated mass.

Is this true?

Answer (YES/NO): NO